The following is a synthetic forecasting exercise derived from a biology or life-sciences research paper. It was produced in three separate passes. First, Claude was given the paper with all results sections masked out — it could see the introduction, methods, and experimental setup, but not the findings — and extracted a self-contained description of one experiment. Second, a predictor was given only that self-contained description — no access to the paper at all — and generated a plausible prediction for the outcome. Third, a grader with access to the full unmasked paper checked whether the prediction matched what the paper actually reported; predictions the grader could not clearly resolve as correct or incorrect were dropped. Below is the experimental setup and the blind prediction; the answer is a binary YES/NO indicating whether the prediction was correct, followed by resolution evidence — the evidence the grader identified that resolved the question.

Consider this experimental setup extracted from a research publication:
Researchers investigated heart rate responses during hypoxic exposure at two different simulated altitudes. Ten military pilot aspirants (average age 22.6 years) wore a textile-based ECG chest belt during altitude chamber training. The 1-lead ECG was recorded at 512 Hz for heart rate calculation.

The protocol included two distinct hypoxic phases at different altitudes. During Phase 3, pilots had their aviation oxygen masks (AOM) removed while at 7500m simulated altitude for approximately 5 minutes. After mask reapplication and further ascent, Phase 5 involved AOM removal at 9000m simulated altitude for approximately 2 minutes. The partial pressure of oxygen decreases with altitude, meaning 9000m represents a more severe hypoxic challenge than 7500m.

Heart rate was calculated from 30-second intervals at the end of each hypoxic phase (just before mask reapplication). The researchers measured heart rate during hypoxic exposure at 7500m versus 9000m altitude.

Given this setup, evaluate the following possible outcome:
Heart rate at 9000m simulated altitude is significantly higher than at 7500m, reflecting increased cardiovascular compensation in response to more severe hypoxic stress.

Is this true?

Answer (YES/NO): NO